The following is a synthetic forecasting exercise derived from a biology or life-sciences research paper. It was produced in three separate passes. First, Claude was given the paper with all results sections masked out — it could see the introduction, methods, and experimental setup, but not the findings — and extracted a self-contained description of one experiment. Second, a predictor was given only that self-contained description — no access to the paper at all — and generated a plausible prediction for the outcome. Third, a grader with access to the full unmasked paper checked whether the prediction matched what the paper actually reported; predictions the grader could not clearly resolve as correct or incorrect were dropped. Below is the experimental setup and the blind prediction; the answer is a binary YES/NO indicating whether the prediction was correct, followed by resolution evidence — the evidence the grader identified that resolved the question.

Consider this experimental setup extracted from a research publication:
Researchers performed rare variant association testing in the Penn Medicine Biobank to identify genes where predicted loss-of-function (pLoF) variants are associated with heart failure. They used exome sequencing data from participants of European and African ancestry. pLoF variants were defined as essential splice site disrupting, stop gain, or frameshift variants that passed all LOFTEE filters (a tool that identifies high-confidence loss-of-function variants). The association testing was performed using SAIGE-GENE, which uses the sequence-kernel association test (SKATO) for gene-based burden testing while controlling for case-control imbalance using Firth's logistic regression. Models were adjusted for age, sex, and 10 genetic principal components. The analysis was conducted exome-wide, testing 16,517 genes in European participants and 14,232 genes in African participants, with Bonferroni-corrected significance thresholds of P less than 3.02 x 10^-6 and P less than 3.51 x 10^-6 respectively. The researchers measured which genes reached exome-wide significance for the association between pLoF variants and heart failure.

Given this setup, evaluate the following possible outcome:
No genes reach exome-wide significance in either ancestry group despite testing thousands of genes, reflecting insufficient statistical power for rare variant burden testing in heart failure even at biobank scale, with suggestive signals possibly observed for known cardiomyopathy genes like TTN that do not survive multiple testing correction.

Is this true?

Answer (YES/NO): NO